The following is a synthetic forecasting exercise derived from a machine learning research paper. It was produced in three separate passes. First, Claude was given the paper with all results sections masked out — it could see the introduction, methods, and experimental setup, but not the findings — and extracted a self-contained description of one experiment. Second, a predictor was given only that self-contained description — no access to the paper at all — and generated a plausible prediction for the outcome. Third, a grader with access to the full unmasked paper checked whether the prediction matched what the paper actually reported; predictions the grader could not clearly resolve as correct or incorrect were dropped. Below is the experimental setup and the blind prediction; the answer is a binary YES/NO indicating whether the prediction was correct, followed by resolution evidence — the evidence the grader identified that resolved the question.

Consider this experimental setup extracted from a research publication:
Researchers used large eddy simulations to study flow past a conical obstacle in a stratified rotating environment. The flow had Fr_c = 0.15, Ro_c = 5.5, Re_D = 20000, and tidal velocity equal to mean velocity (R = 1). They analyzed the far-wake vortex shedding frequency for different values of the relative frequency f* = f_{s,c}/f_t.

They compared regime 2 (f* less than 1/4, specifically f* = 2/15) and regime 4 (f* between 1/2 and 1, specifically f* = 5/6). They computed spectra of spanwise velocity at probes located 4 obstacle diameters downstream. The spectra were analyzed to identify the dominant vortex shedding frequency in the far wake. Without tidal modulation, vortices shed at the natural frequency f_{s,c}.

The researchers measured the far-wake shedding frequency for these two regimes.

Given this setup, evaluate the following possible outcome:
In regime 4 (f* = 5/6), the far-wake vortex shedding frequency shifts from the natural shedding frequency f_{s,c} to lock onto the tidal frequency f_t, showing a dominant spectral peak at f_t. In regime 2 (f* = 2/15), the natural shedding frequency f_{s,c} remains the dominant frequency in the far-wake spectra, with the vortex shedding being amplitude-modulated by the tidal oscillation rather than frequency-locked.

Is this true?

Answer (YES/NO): NO